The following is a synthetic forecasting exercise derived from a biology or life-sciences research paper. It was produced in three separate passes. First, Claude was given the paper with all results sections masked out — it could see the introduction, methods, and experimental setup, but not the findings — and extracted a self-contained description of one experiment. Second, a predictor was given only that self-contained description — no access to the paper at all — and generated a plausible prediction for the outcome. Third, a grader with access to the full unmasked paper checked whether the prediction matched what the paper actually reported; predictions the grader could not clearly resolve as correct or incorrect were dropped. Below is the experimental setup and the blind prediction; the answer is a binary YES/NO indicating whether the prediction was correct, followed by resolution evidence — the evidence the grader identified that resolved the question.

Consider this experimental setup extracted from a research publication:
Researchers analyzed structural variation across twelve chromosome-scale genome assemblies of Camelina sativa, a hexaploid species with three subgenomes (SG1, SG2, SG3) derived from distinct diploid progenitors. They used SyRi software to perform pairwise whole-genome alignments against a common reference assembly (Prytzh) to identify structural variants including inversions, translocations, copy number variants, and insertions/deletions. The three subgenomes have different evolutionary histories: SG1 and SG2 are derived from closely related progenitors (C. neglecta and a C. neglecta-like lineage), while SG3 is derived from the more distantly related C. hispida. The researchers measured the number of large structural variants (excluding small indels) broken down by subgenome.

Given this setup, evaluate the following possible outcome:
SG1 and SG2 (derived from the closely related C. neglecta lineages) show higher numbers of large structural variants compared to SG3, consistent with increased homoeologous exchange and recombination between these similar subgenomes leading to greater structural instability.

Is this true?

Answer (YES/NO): NO